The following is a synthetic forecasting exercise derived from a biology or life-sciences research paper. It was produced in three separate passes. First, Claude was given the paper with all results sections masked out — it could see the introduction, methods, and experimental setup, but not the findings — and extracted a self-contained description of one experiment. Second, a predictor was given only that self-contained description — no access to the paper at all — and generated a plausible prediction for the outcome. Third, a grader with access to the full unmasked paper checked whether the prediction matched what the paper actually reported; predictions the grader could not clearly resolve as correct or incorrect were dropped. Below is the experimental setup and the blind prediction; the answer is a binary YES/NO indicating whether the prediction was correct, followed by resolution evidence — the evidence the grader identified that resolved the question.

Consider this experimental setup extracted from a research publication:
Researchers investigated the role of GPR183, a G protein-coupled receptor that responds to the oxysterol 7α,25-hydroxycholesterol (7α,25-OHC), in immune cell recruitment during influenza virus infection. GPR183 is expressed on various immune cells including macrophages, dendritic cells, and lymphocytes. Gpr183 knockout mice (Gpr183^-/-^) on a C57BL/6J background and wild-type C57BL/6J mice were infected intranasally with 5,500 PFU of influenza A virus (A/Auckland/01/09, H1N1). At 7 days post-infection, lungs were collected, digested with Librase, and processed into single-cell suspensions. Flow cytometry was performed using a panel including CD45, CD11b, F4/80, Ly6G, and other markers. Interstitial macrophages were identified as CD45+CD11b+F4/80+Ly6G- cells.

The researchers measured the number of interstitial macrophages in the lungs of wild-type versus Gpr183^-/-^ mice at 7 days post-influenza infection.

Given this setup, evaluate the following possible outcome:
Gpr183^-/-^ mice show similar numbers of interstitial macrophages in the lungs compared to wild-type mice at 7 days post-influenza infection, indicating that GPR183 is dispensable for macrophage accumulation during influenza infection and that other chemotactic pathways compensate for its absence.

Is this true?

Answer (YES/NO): NO